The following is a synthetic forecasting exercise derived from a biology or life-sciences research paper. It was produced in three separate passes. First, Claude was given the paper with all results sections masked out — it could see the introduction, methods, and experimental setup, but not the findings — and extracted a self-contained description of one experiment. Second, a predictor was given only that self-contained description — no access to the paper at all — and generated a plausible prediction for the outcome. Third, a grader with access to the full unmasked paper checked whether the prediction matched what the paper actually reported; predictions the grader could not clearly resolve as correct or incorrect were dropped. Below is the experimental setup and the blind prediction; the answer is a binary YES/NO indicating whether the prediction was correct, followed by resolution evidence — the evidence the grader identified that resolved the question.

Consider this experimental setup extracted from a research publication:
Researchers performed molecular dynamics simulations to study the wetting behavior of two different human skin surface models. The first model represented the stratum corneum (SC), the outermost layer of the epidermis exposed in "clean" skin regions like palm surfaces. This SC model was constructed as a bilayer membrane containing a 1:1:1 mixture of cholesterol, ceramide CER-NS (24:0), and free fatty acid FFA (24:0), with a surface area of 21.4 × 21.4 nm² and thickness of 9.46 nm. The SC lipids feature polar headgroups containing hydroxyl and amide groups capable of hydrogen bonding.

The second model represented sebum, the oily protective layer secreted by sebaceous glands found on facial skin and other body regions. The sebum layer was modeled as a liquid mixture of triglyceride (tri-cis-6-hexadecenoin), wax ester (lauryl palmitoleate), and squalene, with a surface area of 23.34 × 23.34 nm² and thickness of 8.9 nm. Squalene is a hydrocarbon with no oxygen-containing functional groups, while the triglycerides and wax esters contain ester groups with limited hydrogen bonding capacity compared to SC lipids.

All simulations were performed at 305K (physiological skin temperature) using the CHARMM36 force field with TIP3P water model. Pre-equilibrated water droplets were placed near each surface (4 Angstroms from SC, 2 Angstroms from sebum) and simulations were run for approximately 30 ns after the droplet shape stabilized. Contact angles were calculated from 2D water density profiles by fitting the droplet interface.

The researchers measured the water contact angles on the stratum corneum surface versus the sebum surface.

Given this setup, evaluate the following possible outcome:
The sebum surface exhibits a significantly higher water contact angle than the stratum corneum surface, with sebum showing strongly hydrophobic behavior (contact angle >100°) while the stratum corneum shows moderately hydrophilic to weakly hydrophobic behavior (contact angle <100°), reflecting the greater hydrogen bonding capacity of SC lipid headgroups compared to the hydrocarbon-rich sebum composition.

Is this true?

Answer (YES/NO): NO